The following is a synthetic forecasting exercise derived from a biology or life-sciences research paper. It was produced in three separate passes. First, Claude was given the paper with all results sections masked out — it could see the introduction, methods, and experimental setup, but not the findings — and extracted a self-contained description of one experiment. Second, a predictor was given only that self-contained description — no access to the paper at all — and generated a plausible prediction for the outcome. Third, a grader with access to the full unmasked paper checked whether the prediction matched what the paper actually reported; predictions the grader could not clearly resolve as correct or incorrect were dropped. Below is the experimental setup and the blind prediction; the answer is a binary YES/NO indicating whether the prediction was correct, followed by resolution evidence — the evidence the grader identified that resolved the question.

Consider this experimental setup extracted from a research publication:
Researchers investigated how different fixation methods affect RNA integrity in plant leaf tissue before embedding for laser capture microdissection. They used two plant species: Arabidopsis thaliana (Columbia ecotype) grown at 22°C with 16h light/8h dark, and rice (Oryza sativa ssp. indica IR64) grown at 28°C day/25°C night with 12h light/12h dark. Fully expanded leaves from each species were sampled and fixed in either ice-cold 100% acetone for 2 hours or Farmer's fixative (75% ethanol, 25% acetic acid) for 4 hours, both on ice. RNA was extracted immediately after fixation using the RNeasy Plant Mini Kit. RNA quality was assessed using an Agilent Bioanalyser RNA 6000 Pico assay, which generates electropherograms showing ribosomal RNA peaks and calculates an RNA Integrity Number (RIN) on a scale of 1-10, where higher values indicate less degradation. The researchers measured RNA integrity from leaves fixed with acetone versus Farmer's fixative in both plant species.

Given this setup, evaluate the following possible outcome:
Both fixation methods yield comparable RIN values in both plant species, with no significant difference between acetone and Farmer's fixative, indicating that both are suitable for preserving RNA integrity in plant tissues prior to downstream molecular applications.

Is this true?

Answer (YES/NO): YES